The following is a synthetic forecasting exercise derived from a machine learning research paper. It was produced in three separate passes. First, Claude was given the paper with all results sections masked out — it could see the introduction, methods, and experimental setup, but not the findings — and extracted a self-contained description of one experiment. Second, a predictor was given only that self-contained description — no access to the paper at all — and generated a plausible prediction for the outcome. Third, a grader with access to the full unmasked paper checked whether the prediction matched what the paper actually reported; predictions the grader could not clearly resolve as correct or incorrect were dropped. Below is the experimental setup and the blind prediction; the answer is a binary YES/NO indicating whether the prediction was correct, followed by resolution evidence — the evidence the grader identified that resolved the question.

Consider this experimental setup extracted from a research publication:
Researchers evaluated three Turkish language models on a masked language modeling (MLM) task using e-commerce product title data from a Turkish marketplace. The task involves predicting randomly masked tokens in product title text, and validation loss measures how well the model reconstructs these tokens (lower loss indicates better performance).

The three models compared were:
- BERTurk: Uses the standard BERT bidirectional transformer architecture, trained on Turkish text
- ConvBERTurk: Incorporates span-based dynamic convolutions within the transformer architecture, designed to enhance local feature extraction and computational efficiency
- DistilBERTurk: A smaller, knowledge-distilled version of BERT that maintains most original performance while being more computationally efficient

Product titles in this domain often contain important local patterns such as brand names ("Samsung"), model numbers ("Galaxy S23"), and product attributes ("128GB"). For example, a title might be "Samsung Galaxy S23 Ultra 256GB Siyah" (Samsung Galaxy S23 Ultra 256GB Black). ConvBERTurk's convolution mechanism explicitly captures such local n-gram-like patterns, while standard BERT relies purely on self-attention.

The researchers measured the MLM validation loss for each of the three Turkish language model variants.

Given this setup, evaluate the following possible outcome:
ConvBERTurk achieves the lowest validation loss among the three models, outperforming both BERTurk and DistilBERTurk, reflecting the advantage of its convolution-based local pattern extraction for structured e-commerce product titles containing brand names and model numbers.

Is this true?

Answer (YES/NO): NO